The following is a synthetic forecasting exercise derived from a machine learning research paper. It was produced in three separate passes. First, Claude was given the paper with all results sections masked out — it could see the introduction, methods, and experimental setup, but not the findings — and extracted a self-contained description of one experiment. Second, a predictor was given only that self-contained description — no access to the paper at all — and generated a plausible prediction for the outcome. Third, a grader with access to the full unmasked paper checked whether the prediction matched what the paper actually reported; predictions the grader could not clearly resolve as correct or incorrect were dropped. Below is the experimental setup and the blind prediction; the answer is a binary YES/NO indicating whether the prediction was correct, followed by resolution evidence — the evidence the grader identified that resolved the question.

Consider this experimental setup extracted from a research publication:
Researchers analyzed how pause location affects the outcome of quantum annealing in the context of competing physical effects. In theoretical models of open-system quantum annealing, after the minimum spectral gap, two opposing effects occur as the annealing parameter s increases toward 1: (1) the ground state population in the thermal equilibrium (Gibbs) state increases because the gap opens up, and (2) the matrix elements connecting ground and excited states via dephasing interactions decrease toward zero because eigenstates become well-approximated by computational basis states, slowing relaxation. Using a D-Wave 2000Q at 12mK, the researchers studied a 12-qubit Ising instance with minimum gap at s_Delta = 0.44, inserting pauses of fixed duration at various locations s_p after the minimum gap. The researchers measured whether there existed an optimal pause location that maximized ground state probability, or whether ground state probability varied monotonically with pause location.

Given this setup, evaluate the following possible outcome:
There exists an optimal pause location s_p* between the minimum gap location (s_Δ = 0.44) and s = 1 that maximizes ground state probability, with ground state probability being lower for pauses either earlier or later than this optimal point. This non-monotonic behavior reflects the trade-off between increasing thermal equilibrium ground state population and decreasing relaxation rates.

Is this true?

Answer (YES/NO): YES